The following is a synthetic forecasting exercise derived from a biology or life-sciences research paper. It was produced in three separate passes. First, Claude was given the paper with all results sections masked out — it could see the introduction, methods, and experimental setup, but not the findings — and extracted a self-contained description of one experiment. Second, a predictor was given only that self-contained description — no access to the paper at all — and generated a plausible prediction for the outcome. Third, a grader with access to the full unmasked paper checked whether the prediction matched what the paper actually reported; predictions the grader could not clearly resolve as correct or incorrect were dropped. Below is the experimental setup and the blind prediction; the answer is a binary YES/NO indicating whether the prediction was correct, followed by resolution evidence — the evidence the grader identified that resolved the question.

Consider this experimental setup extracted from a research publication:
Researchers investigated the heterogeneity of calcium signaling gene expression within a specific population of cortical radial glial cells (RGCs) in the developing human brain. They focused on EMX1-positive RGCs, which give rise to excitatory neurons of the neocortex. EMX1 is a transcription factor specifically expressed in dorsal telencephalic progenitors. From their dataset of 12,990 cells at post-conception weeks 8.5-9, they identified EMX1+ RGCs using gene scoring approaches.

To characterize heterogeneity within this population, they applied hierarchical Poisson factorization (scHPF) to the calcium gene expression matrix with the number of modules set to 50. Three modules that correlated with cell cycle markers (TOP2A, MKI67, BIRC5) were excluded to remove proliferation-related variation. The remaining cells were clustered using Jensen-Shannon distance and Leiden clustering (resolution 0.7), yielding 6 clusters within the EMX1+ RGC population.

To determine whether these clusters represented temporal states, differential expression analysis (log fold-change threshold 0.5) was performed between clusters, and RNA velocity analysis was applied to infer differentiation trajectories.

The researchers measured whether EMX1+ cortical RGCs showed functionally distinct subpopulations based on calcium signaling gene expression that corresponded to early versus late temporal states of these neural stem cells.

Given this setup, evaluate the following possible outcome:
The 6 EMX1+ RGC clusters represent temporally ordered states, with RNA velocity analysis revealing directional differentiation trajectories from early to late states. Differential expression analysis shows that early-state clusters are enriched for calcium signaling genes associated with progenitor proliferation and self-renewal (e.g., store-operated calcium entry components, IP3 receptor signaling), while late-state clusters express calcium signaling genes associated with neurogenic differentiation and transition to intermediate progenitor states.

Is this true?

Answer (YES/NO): NO